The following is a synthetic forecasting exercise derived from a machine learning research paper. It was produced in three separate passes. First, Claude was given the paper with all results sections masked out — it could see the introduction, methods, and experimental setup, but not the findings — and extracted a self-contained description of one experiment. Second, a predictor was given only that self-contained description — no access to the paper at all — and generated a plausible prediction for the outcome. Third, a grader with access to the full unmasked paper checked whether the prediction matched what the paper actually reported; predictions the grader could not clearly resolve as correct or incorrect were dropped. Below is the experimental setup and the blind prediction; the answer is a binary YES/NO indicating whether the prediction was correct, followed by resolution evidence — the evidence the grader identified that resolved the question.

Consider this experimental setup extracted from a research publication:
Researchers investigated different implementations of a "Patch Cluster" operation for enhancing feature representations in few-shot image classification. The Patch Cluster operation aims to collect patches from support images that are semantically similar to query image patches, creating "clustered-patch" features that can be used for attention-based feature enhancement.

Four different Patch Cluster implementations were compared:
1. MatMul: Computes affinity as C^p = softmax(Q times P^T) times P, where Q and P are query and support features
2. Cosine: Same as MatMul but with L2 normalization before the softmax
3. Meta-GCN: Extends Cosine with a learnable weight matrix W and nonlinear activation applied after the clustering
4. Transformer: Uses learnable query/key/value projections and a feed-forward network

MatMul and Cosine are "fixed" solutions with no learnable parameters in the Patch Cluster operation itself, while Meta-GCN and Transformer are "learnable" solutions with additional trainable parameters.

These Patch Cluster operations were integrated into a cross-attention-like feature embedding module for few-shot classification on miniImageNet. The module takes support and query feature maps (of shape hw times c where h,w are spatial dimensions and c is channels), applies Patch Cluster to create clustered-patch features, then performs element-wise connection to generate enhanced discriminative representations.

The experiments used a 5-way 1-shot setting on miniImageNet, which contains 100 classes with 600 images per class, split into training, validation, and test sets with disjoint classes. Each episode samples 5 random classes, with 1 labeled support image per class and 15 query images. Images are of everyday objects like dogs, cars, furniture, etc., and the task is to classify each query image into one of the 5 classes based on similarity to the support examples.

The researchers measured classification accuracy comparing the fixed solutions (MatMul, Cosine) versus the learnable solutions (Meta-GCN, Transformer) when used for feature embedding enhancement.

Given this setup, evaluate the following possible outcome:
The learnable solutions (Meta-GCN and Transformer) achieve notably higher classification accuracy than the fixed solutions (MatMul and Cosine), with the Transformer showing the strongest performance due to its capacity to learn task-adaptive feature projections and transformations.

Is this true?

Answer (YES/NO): NO